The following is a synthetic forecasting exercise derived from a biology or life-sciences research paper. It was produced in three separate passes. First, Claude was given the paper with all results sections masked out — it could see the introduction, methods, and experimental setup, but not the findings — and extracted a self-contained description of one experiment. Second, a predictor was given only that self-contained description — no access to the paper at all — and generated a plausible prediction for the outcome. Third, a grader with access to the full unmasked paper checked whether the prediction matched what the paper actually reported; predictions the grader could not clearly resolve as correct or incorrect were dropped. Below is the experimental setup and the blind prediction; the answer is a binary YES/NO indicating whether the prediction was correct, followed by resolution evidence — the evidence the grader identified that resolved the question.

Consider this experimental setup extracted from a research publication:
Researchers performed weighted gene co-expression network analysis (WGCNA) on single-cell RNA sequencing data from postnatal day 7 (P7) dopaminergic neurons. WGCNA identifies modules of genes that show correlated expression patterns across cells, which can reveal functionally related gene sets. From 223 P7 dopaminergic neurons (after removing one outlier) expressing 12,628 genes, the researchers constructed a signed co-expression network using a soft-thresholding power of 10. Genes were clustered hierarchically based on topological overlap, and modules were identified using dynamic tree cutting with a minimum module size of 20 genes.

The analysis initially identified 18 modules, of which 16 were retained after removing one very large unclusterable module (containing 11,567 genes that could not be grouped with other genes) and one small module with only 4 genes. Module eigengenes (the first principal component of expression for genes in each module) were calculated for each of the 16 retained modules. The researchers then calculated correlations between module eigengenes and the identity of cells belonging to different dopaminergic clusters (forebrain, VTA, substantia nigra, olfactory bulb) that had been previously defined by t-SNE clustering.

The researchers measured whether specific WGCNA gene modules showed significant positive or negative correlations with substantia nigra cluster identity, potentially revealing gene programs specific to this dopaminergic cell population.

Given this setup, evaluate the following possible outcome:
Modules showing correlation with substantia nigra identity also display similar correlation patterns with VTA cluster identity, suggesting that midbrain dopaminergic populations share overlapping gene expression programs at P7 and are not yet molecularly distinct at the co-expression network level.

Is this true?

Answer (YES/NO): NO